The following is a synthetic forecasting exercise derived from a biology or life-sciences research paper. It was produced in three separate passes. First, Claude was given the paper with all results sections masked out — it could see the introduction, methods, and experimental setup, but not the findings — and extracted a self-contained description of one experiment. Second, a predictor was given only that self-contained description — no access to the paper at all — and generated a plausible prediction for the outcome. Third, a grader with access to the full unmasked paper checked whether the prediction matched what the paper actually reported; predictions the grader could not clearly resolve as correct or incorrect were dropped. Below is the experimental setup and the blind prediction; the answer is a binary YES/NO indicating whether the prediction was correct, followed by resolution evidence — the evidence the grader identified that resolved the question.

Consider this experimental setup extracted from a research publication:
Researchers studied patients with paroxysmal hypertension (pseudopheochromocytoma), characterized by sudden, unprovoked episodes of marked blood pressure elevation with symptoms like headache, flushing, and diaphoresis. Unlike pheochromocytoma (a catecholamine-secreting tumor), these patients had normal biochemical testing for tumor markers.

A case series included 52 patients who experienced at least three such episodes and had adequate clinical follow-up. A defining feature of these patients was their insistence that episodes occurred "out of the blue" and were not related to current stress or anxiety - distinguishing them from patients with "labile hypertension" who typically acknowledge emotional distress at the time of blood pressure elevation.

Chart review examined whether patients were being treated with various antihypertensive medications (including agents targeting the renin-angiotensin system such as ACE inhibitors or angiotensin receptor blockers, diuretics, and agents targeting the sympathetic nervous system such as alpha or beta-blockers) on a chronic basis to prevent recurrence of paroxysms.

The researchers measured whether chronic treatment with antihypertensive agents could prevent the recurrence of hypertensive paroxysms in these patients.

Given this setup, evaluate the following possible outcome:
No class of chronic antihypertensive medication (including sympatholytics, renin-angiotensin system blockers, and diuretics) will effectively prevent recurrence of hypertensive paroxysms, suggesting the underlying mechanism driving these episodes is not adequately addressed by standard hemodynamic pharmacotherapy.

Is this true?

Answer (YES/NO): YES